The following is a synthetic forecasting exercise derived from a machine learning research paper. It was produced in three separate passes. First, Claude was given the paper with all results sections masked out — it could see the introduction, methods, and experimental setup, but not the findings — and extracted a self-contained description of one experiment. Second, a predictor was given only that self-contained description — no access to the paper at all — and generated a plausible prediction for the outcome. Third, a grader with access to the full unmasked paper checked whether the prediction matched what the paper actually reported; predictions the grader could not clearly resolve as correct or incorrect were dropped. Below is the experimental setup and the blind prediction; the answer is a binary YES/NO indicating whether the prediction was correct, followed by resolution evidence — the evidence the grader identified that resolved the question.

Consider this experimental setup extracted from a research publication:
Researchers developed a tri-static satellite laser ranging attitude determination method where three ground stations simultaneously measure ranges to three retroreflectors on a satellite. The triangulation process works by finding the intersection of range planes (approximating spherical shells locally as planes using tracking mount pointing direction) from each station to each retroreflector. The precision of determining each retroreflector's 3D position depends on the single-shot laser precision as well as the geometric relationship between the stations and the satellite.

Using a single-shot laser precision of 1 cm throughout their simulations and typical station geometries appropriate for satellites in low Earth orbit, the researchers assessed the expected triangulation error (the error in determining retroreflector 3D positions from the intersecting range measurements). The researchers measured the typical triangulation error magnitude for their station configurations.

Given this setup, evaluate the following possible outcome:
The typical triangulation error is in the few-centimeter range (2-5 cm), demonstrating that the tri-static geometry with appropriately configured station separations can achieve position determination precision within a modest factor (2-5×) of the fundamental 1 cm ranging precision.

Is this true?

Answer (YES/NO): YES